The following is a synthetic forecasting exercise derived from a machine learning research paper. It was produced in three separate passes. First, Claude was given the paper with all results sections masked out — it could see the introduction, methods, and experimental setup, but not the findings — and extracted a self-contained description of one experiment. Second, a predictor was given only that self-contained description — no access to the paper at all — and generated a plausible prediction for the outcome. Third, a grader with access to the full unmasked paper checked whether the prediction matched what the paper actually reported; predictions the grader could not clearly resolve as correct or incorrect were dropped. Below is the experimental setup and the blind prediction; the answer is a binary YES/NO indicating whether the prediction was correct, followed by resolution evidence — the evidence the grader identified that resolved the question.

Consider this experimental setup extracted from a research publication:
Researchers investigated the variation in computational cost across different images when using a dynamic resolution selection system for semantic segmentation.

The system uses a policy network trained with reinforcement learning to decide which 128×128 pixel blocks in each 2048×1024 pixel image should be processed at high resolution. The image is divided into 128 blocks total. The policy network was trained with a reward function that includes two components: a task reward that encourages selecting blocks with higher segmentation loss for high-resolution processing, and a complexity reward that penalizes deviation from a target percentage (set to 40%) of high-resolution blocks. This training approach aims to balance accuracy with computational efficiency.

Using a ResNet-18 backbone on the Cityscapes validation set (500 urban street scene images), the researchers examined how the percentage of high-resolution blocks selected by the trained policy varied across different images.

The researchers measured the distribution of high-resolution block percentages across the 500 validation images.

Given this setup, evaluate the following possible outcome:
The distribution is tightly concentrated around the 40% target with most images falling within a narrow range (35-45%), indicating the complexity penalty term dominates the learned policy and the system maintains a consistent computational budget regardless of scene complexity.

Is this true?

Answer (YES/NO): NO